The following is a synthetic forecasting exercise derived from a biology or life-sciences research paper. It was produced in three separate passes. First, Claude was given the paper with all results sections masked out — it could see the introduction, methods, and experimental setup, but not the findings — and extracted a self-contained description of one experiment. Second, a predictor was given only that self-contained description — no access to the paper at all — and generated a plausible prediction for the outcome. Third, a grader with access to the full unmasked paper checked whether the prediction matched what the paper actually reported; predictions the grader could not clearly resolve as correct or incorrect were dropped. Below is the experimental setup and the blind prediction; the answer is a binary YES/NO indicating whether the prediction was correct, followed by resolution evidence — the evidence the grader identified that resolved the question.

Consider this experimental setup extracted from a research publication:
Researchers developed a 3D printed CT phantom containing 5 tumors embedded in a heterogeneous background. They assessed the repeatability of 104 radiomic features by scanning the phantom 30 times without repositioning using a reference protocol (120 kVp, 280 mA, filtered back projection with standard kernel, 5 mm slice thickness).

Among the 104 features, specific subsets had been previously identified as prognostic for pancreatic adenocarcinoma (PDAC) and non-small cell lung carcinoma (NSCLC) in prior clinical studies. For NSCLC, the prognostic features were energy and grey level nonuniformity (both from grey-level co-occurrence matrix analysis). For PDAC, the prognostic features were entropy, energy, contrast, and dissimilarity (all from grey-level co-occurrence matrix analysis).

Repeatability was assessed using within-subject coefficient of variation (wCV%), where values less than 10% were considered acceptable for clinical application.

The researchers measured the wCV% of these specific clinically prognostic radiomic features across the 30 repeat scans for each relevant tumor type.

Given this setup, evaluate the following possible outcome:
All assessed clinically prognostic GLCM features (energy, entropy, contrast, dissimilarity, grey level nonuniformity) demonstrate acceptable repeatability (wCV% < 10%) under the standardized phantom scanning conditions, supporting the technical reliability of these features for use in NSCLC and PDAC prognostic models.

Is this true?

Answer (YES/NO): YES